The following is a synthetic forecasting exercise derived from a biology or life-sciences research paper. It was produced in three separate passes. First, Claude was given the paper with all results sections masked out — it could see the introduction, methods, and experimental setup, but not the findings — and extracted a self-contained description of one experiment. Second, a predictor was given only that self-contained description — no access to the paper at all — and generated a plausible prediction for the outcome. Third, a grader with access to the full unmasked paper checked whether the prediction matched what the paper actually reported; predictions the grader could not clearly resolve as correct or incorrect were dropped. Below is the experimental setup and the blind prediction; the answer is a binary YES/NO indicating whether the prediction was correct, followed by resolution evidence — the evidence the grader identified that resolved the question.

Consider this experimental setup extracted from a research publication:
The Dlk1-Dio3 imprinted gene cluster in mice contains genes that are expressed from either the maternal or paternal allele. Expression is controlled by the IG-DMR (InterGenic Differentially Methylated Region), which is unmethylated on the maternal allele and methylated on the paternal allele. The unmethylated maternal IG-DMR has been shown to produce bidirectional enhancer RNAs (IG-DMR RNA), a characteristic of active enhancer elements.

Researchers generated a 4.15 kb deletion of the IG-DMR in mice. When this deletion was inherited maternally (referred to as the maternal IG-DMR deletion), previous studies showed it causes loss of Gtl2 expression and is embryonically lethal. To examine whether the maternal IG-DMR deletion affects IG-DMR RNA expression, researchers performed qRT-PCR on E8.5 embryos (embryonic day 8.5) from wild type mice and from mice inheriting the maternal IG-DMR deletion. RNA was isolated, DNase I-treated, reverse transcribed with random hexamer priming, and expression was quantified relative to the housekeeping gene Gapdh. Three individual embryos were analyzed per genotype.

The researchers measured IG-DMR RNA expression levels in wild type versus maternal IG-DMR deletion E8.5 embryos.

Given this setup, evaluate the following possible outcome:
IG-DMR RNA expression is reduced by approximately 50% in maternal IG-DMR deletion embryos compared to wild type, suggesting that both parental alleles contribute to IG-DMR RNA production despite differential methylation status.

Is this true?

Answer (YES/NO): NO